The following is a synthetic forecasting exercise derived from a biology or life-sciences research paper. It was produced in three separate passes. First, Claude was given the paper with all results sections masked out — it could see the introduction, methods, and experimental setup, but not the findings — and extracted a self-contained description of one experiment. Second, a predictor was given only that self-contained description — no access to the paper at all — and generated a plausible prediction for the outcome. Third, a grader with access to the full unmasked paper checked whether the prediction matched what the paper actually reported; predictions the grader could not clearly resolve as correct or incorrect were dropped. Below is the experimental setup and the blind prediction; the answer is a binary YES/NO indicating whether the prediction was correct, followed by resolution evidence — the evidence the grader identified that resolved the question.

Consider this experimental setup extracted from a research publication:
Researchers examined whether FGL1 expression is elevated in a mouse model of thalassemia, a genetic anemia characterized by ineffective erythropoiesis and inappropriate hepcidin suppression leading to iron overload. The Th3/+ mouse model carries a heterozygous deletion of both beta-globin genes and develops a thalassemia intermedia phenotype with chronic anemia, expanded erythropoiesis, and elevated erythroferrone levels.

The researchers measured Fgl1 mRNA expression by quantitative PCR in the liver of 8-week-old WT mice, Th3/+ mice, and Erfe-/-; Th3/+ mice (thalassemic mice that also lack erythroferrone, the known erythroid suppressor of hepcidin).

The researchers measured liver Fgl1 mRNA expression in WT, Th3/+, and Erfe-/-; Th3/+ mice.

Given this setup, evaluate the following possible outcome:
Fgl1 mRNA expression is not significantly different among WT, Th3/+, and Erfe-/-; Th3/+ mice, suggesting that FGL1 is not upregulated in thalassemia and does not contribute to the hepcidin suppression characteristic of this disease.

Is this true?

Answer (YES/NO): NO